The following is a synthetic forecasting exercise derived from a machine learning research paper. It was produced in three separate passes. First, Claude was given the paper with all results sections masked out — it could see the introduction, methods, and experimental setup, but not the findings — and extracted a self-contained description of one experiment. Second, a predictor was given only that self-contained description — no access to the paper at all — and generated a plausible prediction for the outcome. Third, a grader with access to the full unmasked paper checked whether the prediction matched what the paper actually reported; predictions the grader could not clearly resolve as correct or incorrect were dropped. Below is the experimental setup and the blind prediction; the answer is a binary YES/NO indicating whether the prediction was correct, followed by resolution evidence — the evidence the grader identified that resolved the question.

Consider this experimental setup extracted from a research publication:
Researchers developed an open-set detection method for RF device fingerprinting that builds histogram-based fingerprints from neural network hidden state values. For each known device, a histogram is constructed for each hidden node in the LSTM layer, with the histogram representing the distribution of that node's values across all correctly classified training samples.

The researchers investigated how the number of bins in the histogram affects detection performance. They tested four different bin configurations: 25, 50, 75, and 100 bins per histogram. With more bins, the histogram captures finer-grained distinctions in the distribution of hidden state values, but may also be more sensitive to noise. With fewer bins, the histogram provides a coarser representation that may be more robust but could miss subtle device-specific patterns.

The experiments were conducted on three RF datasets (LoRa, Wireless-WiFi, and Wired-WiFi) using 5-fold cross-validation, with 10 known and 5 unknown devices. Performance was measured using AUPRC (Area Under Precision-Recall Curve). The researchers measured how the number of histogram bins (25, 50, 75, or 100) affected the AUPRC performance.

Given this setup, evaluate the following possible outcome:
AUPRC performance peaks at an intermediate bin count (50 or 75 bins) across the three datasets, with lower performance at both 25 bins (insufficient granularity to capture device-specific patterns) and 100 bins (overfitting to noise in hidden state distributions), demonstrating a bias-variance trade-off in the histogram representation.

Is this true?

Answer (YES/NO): NO